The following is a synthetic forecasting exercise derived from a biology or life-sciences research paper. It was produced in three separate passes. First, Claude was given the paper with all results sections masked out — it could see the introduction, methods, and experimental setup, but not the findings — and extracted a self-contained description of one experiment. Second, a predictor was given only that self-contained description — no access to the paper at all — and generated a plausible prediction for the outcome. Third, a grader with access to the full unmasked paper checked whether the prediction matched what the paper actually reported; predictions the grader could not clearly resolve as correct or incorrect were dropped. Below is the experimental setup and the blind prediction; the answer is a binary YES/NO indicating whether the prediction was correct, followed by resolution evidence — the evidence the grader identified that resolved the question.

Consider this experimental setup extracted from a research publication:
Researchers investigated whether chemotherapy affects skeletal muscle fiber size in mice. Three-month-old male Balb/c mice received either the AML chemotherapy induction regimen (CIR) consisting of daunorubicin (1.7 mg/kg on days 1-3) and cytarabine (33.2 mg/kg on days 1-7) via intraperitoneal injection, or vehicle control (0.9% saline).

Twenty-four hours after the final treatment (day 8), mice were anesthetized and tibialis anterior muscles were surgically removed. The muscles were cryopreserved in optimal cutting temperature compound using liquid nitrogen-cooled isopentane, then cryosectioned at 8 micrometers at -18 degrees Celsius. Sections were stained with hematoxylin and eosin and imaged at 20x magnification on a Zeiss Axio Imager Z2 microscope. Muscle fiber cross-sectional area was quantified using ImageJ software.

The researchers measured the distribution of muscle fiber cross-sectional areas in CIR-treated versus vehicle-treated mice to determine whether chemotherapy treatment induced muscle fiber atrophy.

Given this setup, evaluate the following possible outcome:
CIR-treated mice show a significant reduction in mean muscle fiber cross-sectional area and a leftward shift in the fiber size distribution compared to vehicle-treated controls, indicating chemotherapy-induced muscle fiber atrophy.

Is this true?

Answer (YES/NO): YES